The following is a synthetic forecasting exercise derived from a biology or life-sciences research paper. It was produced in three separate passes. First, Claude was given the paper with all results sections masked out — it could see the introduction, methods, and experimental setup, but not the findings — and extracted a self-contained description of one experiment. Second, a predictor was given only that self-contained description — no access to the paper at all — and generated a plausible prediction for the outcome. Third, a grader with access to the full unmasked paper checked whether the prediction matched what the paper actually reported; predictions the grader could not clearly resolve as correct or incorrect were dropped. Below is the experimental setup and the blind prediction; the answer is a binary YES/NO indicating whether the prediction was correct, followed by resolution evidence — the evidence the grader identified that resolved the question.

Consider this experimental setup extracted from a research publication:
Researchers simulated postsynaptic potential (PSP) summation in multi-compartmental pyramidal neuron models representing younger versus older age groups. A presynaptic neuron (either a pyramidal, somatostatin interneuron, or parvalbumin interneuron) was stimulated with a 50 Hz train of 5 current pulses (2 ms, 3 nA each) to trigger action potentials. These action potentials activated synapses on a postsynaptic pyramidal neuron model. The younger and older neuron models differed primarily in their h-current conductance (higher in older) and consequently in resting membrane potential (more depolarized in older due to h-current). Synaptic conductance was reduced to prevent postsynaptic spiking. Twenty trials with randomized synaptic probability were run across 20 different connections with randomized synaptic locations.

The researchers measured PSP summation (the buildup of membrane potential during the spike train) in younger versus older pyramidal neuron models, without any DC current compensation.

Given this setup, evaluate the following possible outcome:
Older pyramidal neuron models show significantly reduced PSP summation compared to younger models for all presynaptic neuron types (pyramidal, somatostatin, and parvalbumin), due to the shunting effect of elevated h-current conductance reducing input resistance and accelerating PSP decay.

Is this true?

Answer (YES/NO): NO